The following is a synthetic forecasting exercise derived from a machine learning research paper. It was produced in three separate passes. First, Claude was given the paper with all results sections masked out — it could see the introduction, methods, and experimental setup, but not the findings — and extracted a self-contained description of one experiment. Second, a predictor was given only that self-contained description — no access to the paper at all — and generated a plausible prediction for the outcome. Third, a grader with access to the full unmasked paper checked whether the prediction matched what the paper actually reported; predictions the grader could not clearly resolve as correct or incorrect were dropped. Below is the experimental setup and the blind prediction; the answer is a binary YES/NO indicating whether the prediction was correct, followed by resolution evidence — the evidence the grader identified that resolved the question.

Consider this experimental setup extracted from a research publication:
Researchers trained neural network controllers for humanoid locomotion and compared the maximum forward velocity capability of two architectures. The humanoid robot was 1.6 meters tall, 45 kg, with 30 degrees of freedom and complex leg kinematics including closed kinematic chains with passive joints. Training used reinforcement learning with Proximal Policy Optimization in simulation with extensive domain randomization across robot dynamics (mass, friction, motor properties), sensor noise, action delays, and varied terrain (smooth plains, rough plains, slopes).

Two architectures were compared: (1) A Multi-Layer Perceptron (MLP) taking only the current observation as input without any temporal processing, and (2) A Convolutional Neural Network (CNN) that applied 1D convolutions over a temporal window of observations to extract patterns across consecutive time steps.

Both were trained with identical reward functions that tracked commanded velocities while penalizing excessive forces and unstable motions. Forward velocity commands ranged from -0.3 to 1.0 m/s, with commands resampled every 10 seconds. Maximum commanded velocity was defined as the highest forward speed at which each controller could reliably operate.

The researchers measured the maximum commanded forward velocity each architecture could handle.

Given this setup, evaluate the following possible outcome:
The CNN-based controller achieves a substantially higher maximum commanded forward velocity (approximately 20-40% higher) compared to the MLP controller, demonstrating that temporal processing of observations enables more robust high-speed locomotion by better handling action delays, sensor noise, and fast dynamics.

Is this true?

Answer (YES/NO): NO